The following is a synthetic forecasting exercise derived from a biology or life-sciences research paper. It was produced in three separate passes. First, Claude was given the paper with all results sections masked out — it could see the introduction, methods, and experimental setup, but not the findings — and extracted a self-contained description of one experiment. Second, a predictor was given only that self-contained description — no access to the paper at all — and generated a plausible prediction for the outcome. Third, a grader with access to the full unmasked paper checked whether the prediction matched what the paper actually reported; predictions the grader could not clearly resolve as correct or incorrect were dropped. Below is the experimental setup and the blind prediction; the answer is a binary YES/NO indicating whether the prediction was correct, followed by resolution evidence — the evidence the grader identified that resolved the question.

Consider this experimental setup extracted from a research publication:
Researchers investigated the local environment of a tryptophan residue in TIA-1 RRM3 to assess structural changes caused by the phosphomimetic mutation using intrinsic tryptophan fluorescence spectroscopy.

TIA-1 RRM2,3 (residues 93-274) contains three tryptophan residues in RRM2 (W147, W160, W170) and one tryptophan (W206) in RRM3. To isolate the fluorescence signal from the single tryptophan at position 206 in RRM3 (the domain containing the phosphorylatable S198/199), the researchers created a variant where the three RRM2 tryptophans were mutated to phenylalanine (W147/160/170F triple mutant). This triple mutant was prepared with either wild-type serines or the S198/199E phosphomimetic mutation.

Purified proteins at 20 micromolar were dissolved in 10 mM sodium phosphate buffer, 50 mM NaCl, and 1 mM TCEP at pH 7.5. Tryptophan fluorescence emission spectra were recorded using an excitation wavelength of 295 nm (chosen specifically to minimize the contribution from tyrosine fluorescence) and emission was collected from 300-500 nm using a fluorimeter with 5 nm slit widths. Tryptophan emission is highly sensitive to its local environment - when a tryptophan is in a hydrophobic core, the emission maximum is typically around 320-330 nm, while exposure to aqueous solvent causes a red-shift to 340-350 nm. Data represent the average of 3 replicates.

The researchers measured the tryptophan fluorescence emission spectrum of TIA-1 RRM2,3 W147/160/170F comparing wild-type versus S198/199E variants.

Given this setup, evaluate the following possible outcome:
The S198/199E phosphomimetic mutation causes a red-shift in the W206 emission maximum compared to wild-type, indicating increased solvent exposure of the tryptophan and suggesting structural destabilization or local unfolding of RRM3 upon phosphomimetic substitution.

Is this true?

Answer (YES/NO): NO